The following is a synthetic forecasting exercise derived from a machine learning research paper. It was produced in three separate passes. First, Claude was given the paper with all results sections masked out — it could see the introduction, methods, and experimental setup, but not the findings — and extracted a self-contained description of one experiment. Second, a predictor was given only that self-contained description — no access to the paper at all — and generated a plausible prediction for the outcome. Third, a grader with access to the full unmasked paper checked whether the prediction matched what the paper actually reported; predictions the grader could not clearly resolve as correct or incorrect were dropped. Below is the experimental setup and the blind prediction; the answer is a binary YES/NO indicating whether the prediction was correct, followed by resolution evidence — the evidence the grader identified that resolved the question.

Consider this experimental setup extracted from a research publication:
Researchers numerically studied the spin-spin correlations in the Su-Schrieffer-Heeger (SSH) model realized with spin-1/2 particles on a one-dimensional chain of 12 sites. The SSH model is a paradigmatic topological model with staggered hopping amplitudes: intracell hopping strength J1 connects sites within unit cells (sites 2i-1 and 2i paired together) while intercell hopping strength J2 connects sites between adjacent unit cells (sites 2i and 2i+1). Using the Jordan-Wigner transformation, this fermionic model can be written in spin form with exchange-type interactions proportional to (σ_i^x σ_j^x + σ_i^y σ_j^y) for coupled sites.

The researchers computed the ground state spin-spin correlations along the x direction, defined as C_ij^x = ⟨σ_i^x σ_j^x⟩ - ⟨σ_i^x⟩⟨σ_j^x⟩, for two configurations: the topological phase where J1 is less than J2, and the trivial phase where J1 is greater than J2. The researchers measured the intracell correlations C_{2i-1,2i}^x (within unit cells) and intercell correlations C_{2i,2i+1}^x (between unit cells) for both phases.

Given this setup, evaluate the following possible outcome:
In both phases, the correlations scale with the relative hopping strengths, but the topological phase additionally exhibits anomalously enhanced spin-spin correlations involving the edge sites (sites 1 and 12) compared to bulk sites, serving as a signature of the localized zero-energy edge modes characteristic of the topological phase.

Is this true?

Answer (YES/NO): NO